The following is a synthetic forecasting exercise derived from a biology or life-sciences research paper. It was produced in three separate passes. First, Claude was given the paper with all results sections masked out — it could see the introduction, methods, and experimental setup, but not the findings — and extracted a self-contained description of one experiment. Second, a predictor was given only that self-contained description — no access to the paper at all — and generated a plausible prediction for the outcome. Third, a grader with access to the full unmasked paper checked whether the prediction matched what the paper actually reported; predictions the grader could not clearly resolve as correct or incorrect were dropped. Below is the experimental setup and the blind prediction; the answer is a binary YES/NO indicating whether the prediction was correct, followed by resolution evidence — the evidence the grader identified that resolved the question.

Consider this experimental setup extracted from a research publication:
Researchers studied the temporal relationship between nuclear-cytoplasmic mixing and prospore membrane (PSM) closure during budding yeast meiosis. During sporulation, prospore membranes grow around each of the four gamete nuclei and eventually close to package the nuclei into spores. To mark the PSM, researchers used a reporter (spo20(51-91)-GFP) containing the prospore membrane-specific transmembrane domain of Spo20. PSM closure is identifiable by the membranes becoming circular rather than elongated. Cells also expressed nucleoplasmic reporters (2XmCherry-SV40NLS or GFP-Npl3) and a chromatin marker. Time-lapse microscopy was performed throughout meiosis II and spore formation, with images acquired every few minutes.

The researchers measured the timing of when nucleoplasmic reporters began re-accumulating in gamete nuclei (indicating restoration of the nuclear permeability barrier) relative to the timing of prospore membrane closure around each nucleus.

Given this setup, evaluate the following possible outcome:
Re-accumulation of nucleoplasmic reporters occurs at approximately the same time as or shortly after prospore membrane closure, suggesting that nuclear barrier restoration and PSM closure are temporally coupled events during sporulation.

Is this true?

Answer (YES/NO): YES